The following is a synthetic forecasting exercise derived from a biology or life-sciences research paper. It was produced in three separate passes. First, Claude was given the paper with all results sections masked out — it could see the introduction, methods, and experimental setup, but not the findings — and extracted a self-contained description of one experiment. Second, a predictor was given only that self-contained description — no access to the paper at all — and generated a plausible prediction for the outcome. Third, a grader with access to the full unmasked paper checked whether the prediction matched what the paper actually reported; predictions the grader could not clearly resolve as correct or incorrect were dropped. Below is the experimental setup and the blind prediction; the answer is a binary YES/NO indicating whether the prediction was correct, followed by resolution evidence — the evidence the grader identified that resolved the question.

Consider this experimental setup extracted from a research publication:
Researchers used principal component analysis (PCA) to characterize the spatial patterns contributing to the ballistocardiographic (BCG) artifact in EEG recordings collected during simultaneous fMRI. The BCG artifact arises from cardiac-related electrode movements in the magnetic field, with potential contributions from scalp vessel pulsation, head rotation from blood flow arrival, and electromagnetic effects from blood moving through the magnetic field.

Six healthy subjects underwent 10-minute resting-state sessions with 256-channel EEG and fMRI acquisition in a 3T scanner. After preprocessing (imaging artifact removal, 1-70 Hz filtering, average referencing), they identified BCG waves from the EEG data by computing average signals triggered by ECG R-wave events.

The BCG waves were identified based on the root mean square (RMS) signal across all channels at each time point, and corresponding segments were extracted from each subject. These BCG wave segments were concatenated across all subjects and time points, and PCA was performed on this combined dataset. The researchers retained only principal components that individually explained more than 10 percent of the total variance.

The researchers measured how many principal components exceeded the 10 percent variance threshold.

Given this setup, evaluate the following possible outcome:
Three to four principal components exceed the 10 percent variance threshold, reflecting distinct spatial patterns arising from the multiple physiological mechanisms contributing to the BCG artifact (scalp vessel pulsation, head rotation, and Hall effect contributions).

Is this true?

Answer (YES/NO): NO